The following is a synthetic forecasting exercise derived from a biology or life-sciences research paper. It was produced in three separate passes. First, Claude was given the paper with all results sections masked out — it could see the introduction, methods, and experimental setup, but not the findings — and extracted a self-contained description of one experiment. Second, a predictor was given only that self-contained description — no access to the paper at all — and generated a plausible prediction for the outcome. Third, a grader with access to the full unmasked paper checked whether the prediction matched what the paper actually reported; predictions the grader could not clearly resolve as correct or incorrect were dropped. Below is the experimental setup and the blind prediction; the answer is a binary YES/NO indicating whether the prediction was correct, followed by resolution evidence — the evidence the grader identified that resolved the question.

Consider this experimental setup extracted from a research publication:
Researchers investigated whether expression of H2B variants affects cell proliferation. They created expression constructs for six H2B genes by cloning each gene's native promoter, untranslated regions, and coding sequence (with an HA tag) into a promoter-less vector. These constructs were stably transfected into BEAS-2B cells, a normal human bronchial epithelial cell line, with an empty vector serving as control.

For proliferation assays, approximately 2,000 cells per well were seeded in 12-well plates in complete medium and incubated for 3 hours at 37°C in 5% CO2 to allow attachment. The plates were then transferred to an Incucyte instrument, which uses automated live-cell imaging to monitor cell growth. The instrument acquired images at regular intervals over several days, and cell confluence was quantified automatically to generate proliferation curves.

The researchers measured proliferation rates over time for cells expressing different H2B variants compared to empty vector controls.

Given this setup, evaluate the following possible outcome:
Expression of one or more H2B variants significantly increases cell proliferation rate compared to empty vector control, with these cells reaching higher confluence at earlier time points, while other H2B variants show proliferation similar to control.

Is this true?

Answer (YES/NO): NO